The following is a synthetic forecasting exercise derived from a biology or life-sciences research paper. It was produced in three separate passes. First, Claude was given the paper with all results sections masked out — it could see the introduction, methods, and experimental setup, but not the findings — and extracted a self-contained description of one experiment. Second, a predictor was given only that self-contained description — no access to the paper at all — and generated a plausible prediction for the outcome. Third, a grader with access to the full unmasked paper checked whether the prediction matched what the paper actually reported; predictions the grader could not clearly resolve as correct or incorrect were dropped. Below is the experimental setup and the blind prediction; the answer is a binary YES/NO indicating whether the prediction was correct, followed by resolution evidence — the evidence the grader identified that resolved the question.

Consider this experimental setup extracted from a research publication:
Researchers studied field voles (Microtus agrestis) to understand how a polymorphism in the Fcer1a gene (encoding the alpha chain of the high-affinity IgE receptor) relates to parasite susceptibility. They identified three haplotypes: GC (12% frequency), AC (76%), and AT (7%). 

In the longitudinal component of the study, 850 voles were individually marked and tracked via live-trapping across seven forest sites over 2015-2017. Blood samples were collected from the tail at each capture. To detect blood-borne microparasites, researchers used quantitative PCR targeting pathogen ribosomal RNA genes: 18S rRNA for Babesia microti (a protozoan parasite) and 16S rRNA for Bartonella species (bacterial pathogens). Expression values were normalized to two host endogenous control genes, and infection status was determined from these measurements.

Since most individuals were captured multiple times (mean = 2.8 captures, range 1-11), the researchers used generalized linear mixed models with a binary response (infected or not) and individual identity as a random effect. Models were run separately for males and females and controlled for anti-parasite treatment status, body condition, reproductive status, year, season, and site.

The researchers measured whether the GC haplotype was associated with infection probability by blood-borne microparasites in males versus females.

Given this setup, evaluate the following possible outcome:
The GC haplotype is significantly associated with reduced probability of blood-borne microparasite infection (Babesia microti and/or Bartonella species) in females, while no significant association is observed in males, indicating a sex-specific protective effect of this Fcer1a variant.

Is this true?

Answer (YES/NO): NO